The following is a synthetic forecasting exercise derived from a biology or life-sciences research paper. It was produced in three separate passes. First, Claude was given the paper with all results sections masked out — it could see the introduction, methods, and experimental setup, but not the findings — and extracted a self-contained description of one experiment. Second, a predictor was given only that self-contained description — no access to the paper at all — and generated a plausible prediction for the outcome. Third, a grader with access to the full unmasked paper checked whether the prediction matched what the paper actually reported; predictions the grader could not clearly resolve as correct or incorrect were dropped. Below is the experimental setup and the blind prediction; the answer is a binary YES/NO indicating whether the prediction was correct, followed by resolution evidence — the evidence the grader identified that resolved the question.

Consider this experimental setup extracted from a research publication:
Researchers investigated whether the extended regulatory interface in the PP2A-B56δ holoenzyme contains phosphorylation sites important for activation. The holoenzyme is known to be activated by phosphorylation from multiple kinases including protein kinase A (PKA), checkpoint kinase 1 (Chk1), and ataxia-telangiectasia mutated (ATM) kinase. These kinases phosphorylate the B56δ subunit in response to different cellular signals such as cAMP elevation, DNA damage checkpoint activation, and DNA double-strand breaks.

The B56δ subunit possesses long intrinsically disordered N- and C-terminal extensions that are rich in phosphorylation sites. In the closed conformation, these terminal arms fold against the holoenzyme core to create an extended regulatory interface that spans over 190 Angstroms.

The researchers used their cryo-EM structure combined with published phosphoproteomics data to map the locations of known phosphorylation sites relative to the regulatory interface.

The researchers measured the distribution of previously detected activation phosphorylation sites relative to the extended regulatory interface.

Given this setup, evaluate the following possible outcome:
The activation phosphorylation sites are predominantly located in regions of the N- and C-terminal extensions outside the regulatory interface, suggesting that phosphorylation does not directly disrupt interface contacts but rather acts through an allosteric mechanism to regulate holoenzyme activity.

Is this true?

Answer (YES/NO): NO